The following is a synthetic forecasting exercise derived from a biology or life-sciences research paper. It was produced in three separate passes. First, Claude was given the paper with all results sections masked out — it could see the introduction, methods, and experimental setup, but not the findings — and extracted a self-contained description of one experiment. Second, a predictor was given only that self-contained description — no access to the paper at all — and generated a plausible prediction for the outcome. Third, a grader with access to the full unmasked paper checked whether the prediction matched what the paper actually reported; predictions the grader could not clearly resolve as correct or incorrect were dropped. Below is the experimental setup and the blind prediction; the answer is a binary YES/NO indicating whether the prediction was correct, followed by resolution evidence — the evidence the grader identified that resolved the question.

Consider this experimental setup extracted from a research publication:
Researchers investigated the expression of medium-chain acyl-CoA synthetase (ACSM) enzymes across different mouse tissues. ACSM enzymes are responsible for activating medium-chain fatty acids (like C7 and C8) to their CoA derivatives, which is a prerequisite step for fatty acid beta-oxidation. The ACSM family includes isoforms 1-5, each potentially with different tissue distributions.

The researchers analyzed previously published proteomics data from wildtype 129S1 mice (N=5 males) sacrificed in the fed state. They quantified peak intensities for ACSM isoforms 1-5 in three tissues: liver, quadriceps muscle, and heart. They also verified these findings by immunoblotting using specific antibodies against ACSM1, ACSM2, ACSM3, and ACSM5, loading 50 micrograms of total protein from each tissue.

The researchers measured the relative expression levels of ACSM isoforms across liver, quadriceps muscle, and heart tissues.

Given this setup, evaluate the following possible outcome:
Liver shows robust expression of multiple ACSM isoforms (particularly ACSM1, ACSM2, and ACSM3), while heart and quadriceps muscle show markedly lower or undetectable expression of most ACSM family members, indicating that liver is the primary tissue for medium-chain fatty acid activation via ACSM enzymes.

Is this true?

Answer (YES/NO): NO